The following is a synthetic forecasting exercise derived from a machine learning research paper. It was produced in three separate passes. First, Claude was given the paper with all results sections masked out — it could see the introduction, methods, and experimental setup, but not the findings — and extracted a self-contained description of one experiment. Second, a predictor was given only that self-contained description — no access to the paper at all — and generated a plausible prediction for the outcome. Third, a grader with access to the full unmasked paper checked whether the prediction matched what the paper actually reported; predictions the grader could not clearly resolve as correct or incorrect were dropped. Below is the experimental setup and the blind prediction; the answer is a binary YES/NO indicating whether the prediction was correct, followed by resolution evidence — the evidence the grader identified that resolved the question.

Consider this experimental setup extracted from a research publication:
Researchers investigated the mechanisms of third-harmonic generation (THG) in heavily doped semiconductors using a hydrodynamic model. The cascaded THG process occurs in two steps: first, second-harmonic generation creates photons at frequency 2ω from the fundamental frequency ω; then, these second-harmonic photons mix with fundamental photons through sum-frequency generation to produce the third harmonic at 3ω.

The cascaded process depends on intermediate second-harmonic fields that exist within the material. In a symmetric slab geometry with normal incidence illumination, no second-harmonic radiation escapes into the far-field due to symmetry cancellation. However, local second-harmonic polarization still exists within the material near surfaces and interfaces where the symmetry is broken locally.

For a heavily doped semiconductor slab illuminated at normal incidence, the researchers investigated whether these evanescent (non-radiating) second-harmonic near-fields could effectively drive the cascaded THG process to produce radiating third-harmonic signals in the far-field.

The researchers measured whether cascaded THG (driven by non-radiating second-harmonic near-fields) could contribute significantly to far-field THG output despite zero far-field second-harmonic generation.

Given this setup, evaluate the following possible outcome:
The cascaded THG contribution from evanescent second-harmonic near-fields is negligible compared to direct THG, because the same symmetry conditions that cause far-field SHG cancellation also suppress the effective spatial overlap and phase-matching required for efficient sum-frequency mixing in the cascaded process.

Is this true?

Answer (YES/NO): NO